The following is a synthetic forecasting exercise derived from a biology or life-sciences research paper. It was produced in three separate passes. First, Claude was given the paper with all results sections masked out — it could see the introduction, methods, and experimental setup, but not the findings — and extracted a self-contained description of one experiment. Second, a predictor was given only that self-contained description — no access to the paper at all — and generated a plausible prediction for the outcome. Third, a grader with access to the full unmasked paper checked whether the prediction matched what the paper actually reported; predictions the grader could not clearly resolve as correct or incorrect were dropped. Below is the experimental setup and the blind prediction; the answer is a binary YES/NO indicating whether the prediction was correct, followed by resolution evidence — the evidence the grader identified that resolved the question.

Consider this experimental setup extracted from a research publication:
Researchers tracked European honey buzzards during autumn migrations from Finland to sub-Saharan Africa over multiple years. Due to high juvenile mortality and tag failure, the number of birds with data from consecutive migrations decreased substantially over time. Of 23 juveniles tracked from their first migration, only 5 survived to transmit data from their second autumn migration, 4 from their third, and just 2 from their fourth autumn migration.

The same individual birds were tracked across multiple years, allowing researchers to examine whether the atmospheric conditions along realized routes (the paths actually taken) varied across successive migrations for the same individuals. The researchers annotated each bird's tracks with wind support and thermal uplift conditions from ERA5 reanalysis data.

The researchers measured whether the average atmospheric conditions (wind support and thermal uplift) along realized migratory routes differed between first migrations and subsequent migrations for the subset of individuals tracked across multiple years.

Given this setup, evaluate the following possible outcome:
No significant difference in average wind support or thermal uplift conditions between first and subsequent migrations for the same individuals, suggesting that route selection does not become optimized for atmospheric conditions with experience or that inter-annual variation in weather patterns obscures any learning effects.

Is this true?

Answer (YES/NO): YES